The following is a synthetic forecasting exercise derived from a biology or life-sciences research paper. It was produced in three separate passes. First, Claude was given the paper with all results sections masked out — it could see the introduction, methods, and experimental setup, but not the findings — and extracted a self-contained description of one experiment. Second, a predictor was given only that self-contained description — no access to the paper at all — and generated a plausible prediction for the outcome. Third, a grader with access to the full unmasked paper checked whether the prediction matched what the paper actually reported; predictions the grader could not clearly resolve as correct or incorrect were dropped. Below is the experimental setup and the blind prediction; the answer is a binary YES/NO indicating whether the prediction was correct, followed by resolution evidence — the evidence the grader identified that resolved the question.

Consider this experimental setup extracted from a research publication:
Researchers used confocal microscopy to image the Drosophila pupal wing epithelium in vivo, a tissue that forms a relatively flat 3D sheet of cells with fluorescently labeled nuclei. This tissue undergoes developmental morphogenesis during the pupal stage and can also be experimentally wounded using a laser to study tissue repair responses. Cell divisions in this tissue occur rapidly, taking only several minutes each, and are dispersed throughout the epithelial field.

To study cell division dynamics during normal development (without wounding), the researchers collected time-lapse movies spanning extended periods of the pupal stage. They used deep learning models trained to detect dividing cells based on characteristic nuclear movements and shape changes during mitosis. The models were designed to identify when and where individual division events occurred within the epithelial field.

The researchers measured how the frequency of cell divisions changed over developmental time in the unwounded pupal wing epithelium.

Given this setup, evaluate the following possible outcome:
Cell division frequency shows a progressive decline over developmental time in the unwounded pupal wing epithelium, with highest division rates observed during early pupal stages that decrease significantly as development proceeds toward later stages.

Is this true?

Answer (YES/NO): YES